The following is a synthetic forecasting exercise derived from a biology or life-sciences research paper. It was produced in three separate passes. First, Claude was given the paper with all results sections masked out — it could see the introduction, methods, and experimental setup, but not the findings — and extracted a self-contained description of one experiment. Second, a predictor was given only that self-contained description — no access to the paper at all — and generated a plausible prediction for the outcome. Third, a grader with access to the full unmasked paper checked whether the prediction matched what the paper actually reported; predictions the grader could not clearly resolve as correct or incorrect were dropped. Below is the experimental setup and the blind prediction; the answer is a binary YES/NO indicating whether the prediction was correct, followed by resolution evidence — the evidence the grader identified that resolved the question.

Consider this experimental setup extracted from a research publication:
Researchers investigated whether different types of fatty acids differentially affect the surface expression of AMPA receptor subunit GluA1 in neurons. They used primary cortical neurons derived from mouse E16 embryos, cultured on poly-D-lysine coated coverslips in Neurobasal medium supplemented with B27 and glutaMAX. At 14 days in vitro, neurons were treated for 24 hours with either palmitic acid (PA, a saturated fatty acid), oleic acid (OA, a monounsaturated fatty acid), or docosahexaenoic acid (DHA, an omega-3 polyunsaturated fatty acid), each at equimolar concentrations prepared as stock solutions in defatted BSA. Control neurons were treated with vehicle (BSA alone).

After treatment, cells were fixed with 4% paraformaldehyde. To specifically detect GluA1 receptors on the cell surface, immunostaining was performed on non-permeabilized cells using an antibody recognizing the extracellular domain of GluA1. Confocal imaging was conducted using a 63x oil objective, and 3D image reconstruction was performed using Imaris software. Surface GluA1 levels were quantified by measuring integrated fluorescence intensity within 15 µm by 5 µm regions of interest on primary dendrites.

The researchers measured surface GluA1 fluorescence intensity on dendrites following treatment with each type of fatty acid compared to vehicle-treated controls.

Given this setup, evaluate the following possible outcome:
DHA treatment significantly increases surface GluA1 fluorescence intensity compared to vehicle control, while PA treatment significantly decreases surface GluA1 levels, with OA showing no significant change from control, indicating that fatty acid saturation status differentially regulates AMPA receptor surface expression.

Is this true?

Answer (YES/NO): NO